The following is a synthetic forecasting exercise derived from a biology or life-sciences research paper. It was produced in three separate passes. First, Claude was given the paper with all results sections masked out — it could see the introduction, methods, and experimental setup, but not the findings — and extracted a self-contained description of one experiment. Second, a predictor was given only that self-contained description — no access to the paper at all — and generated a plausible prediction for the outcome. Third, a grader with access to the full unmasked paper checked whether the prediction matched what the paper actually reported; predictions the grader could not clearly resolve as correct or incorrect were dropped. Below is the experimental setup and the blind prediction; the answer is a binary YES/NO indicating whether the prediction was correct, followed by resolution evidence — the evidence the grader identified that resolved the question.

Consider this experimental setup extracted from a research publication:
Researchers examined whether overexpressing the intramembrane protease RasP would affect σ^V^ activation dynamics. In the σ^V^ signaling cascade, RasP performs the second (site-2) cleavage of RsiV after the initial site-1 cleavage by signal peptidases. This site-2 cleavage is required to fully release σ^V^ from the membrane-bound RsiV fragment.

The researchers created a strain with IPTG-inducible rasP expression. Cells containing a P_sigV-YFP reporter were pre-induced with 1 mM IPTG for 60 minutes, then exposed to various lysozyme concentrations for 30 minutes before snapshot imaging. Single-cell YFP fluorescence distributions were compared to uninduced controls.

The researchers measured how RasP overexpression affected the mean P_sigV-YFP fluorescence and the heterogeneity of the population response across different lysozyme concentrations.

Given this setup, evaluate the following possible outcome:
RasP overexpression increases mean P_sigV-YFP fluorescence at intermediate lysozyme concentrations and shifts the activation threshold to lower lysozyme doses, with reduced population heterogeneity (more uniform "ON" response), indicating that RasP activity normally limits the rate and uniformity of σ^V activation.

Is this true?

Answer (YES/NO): NO